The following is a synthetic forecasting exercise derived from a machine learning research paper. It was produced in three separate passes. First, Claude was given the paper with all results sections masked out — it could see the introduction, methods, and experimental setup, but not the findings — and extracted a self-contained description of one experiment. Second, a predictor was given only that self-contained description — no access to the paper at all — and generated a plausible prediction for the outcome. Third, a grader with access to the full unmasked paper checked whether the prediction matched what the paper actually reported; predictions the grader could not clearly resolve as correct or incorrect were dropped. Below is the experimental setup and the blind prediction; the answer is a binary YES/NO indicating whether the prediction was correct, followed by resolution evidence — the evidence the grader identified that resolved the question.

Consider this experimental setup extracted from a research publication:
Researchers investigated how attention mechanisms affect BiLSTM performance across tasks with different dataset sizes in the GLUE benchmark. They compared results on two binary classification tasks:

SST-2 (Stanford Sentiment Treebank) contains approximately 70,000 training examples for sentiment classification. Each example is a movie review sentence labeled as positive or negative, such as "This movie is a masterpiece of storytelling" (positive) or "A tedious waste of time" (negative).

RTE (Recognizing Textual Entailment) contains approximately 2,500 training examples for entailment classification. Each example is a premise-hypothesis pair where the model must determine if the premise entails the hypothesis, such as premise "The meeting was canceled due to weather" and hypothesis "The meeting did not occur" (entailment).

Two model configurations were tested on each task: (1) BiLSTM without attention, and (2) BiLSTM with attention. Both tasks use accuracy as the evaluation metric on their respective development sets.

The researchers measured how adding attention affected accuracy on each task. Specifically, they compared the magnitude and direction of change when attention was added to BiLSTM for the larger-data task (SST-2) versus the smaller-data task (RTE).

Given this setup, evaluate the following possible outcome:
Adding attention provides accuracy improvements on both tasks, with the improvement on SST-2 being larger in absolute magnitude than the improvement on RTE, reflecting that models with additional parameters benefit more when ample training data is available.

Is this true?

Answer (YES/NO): NO